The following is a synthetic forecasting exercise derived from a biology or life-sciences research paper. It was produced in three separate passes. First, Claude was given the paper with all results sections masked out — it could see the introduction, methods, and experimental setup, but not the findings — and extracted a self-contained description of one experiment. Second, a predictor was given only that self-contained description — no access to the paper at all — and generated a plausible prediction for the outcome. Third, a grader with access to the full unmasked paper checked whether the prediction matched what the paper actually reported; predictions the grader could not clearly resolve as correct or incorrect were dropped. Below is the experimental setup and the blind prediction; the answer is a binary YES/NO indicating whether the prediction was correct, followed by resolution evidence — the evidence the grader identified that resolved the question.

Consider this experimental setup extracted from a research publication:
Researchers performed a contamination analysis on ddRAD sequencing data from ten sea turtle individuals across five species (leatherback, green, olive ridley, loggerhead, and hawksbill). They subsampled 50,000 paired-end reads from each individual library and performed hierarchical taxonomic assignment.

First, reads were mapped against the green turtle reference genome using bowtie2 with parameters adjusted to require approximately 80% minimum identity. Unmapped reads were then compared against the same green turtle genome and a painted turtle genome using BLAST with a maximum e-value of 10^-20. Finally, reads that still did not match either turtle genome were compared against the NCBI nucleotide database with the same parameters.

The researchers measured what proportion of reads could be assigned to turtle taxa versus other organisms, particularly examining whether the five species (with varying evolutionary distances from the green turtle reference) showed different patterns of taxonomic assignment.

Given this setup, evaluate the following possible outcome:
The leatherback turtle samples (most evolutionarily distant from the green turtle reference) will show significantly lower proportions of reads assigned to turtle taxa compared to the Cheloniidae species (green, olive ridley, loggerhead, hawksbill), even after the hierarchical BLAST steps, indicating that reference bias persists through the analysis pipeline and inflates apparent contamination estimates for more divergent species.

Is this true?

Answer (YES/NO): NO